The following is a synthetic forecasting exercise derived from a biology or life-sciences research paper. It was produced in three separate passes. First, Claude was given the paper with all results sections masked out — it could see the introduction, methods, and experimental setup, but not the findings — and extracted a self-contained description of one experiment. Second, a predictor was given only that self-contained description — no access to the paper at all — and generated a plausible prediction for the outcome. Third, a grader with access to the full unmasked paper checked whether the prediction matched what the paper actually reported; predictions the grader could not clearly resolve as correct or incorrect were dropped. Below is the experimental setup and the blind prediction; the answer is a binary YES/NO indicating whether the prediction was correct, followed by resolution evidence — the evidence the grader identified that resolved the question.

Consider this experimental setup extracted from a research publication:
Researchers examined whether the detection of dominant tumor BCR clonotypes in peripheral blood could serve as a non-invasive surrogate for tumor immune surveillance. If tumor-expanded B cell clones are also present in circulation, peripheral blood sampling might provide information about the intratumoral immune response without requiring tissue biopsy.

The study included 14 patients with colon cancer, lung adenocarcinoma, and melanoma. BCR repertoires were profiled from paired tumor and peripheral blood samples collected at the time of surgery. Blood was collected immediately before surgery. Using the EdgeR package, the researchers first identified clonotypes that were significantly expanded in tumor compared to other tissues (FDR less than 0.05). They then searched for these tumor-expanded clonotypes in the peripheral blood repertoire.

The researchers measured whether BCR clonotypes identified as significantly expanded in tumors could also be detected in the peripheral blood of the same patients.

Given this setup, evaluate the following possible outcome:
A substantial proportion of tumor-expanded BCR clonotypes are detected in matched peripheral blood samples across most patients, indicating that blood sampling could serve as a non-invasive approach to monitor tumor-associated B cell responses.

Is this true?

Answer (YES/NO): NO